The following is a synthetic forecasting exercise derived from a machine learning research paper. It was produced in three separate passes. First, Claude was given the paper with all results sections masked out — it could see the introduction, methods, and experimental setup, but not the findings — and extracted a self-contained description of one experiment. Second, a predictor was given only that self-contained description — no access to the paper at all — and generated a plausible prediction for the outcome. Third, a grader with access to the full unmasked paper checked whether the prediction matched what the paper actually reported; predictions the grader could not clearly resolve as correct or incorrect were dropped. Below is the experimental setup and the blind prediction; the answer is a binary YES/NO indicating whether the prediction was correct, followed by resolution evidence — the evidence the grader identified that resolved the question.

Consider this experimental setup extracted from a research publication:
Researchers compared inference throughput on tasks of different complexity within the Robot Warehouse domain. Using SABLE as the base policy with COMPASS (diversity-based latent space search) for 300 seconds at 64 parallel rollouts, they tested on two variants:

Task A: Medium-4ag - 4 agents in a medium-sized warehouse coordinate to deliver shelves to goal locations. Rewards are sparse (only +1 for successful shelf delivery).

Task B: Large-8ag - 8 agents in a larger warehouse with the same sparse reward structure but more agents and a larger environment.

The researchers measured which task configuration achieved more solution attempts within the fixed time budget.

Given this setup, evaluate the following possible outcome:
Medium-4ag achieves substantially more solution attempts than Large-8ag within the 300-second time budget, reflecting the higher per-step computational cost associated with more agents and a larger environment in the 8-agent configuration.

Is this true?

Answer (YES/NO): YES